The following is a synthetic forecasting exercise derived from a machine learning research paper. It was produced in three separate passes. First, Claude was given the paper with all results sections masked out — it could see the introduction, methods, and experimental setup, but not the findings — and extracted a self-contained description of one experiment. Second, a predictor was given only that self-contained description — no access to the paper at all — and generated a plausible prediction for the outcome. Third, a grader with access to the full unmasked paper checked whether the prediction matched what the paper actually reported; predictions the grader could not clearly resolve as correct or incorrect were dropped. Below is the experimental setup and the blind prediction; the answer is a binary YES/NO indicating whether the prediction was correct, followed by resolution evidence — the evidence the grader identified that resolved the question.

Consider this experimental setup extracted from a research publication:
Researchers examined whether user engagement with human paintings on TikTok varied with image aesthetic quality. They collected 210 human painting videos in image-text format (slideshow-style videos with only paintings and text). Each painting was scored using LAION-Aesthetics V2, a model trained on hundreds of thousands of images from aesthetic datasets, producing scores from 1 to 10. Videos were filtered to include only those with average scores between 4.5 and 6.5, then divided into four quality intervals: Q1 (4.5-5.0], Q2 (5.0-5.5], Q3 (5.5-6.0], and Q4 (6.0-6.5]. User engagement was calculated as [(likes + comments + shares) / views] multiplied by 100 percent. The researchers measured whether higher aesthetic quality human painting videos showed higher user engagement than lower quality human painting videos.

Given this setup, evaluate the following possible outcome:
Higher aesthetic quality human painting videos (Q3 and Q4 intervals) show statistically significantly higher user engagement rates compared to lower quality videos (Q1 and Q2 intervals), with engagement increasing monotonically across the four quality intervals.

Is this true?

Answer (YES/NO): NO